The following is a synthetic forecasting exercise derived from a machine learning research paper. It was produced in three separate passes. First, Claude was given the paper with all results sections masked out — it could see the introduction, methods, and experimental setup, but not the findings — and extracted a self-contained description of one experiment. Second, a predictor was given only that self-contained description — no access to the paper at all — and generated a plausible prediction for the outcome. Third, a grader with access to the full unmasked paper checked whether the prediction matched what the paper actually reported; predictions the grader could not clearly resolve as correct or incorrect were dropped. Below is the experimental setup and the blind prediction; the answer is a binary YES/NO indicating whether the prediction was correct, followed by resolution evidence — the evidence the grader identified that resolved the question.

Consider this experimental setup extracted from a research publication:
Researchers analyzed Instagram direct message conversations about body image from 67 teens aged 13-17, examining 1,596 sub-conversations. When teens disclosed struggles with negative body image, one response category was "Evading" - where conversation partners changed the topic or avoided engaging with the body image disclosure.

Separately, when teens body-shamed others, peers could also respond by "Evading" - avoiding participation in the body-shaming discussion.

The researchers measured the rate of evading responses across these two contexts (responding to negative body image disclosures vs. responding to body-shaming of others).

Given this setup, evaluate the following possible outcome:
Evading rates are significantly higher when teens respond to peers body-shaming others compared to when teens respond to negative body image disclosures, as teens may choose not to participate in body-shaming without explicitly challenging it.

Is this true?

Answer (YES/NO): NO